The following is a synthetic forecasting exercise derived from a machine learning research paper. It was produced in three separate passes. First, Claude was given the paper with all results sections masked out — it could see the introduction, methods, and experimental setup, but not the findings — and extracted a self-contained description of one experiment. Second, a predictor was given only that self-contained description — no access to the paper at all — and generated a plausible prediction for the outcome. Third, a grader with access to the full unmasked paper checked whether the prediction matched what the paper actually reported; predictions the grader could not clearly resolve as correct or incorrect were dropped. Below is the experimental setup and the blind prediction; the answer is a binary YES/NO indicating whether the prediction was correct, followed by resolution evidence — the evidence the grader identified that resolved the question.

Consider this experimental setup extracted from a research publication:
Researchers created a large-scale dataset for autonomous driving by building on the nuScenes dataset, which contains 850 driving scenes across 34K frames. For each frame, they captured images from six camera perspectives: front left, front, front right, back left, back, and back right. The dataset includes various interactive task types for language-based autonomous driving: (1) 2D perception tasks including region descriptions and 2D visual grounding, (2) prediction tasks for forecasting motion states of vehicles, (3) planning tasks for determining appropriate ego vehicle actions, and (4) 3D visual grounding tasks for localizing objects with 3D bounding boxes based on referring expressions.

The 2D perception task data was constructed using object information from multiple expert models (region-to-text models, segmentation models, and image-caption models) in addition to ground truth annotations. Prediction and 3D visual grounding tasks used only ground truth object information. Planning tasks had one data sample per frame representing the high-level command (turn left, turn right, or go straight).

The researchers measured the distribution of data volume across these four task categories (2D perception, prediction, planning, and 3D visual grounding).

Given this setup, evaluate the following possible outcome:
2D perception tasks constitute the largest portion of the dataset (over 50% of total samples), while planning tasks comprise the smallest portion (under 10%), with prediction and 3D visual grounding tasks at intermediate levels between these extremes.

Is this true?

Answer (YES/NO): YES